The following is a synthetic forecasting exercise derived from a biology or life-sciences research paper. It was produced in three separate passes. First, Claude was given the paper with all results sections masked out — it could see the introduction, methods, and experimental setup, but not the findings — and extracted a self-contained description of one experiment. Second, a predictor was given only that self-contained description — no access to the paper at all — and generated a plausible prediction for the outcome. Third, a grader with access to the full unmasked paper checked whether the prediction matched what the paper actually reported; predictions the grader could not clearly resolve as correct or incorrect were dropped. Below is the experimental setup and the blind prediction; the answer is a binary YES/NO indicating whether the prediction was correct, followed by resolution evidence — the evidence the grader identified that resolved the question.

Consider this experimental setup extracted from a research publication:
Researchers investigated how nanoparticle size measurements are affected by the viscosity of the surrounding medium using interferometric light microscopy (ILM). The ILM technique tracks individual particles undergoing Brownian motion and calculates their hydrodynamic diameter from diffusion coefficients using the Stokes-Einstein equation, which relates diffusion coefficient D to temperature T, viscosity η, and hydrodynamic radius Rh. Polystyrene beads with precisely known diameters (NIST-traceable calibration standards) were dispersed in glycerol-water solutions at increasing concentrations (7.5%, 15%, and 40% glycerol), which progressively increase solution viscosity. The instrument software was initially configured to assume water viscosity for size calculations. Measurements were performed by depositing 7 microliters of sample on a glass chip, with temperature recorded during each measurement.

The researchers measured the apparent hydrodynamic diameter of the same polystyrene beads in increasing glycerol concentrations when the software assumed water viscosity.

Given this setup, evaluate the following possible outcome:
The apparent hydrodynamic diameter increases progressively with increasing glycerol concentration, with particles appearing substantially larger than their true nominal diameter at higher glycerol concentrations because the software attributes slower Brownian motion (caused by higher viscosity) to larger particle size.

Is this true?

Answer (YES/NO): YES